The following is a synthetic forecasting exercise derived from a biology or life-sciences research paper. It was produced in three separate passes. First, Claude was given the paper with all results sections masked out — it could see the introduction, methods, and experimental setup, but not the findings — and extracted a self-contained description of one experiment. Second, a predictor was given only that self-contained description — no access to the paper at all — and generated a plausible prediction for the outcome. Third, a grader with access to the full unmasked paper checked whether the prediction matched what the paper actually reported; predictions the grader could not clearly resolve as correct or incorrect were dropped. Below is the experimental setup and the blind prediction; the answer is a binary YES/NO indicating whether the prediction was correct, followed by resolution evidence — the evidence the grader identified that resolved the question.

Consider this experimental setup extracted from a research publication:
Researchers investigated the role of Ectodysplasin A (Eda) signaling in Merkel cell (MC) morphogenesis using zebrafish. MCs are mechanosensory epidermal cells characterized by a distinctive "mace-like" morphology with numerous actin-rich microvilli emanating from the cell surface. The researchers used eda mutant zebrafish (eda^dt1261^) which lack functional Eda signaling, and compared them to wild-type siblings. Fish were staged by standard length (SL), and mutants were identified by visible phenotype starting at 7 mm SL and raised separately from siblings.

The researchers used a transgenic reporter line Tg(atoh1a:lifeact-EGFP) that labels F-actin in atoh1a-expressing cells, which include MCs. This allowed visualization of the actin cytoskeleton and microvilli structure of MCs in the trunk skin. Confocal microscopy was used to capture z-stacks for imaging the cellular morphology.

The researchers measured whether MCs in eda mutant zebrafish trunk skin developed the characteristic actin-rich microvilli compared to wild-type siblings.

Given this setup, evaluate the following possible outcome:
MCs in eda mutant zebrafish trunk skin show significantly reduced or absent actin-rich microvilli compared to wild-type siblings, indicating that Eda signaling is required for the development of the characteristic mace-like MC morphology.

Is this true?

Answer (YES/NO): YES